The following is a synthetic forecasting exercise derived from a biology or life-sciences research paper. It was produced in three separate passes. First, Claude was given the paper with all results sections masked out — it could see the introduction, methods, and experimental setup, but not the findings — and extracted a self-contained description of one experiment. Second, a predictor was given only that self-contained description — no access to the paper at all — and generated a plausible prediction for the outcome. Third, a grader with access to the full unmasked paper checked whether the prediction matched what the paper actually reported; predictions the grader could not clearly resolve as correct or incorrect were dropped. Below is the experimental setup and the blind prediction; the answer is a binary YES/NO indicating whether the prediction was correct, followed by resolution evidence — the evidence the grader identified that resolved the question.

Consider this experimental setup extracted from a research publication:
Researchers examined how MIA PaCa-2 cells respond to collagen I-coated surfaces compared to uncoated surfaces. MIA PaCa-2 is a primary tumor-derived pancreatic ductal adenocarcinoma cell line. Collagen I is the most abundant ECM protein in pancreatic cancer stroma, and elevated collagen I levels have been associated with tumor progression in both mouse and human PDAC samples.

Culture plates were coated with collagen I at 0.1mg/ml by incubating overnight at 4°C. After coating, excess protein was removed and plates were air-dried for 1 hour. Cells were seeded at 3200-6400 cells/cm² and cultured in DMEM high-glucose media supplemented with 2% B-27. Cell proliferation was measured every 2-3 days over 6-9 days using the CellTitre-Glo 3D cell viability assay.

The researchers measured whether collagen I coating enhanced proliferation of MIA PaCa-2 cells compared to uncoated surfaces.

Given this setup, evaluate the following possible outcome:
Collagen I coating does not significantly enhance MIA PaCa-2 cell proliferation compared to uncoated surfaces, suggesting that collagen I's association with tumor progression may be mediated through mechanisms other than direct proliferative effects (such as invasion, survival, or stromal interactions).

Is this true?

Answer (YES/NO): YES